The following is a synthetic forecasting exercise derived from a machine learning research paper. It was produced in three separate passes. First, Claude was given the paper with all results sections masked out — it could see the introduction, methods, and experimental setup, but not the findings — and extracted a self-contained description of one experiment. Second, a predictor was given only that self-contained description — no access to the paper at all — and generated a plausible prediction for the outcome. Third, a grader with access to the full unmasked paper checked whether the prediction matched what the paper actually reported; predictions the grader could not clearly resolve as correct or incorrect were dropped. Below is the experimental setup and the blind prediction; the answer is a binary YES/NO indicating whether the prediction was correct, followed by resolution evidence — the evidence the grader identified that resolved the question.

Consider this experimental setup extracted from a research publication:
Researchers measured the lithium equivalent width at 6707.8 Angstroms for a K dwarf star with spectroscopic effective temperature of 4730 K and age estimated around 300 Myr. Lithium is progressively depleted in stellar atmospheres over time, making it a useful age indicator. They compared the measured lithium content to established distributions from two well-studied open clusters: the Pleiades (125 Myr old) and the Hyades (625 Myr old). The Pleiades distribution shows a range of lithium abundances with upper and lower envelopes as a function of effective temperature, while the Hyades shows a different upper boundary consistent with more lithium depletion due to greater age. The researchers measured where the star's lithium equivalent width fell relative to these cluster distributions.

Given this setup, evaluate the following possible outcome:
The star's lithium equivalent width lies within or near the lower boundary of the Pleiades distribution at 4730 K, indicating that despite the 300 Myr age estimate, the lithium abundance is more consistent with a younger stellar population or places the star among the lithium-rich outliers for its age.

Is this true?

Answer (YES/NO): YES